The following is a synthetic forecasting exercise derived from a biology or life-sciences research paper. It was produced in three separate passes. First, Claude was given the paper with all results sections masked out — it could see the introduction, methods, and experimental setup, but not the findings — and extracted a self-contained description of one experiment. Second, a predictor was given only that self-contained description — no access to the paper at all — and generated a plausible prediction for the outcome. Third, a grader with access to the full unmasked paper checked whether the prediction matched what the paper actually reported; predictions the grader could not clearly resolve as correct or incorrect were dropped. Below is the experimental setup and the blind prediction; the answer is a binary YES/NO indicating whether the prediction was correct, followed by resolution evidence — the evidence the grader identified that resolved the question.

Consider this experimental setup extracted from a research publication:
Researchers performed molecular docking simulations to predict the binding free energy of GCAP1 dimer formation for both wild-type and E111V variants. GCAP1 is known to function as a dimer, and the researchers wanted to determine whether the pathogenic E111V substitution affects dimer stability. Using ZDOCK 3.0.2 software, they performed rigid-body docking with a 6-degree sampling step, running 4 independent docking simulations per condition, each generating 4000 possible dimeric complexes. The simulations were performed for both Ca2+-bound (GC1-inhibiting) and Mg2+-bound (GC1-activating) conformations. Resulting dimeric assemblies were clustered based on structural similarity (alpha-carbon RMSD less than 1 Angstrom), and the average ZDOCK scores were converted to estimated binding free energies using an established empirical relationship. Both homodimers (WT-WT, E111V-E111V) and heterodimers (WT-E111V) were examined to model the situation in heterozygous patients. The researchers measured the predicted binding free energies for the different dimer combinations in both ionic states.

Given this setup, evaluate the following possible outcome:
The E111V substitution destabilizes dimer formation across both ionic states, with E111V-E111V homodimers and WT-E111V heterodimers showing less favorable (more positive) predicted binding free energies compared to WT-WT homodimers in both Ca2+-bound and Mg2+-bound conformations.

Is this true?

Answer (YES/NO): NO